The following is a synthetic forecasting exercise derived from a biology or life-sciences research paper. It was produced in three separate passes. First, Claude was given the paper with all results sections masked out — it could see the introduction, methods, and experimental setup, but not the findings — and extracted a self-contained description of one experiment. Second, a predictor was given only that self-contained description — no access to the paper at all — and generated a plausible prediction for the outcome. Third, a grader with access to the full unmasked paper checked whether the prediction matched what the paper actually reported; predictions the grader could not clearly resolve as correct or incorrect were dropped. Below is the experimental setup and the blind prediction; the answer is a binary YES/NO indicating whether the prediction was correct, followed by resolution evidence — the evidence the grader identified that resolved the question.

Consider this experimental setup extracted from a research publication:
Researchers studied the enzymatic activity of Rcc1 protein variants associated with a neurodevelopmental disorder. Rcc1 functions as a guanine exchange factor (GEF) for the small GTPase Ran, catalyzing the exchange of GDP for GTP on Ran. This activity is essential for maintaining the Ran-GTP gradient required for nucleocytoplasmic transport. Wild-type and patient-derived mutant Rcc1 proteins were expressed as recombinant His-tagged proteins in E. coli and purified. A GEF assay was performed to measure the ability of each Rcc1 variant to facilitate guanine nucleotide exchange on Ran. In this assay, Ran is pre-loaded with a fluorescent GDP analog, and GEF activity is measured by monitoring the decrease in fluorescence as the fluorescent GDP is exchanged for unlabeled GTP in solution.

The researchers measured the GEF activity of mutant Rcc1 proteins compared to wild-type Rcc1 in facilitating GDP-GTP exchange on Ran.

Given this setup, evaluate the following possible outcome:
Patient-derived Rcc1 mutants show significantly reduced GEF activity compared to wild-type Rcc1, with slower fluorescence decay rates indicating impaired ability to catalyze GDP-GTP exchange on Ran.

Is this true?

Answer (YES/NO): YES